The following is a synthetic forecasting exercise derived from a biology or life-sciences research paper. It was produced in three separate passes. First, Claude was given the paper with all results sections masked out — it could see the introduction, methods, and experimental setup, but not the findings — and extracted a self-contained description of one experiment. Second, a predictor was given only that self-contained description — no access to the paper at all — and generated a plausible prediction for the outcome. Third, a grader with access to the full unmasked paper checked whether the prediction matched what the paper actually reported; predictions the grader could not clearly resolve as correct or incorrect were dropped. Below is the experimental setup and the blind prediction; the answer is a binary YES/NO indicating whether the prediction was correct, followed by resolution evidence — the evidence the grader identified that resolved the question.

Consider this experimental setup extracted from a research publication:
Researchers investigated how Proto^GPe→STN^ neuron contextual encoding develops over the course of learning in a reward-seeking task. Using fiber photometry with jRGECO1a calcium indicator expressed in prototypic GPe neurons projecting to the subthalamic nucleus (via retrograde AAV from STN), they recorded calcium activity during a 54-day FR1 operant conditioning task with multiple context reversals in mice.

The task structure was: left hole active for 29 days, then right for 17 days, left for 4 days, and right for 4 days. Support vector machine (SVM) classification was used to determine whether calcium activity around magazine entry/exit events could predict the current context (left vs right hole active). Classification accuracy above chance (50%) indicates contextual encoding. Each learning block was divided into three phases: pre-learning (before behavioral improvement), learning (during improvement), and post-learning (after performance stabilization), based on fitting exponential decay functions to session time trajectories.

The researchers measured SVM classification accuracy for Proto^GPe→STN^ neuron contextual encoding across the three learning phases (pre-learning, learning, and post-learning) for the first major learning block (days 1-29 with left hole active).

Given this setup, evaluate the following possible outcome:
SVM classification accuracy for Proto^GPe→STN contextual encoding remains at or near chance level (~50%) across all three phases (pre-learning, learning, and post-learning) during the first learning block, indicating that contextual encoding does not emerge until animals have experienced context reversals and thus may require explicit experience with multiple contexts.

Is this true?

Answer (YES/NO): NO